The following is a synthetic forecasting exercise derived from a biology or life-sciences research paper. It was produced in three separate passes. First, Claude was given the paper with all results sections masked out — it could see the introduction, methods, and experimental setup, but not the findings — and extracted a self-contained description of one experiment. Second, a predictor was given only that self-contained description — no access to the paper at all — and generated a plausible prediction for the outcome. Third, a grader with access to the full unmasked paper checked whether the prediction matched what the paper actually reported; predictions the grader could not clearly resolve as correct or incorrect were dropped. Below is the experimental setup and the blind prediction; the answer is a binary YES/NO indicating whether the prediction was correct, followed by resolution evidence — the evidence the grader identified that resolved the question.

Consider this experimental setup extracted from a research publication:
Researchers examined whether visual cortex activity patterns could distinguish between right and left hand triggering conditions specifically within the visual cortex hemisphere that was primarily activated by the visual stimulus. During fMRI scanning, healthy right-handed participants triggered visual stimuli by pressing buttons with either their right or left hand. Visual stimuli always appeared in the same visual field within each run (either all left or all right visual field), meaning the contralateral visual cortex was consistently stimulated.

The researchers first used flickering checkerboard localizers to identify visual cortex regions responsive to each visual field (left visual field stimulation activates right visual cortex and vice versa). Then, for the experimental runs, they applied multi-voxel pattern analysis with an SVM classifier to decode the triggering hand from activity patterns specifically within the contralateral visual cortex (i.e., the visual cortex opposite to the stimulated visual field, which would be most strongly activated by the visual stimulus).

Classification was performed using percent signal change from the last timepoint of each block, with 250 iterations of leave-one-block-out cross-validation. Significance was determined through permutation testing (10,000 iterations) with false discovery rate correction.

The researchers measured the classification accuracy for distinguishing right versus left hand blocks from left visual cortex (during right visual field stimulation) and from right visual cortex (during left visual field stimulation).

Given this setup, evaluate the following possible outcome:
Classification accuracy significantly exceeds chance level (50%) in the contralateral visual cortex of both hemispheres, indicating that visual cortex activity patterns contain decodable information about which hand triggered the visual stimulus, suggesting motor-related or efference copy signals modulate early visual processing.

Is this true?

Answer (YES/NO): YES